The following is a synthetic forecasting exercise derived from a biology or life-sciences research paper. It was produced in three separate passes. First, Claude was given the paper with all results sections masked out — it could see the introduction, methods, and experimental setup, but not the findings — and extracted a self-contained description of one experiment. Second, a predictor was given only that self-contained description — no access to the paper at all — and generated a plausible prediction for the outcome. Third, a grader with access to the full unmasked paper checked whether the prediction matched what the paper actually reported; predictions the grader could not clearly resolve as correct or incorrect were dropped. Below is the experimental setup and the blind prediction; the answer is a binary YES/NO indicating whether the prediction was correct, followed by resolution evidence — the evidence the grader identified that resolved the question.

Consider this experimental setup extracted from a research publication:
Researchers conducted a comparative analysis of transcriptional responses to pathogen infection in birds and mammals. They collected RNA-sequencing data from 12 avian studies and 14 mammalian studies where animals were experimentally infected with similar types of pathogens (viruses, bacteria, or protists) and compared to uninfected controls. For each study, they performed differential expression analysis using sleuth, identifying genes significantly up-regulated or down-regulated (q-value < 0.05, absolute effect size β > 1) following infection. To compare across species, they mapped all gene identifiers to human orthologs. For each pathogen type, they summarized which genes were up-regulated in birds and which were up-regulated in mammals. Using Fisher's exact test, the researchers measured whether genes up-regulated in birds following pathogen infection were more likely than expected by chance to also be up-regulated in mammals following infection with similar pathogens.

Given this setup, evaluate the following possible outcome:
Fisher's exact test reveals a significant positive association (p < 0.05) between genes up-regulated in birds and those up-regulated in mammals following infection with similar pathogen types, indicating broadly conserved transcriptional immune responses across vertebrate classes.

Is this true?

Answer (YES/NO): NO